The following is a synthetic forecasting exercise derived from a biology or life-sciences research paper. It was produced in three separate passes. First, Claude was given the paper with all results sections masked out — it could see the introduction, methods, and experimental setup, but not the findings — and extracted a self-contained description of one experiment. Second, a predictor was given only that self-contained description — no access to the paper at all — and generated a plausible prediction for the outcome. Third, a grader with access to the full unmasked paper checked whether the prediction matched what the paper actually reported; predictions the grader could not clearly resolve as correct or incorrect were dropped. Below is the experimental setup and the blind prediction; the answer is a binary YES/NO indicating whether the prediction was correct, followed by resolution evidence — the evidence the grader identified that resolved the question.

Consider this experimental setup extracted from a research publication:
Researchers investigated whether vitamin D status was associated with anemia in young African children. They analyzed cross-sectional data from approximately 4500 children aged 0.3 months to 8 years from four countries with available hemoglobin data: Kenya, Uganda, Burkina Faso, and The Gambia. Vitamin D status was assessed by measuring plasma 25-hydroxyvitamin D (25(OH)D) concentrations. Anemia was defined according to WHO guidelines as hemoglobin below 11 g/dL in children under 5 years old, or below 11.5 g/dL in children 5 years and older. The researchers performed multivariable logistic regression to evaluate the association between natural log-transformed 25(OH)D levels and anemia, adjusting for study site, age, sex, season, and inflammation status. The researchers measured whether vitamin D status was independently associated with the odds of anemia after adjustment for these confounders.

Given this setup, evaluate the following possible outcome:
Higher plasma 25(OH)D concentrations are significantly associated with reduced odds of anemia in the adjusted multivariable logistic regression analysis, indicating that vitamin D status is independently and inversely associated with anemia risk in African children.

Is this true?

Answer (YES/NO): NO